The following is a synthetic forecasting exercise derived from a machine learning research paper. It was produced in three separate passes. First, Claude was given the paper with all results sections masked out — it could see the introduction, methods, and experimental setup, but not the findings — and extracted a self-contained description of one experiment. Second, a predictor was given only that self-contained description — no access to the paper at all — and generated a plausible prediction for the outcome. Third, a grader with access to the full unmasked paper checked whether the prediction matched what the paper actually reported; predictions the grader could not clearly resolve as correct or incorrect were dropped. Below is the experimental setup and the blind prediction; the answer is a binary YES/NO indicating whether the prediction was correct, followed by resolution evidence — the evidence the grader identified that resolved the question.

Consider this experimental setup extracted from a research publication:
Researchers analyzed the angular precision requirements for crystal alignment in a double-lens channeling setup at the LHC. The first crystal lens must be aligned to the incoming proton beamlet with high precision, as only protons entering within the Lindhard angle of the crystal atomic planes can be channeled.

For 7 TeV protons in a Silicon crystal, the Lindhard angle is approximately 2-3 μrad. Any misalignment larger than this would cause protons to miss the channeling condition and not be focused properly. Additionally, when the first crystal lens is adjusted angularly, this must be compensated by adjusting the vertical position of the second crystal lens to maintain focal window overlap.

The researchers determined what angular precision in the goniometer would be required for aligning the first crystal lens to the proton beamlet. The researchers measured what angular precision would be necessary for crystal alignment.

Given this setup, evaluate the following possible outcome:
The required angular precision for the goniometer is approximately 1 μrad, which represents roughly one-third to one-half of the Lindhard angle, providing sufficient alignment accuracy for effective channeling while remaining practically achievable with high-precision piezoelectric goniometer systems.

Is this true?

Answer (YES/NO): NO